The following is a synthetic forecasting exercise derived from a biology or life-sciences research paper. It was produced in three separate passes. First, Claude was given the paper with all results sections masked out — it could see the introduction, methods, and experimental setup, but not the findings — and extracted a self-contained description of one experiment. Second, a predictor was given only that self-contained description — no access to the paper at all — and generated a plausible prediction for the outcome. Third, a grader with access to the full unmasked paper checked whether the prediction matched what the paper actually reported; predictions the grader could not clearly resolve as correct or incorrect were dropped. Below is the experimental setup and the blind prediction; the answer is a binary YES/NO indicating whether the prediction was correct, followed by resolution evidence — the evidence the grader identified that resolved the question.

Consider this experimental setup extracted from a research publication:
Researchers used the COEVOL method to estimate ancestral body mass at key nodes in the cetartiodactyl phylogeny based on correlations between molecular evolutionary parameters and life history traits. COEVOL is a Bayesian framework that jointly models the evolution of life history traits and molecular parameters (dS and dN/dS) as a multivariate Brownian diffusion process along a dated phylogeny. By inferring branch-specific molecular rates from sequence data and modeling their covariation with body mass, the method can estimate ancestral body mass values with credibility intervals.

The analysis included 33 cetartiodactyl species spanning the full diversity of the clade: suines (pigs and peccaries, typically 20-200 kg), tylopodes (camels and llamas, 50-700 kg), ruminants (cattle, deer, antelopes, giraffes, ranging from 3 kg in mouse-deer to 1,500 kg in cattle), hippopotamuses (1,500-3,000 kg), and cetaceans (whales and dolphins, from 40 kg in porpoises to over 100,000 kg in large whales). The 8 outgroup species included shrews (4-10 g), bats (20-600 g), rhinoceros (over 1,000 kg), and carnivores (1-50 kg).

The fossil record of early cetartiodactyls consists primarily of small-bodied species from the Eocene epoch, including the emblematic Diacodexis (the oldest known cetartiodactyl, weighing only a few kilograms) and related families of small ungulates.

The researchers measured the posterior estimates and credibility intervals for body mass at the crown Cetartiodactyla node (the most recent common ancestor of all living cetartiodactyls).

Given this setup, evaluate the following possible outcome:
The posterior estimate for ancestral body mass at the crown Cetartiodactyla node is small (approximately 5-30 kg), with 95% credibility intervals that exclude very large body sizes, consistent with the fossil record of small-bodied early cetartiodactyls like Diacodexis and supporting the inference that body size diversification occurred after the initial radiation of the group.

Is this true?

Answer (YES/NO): NO